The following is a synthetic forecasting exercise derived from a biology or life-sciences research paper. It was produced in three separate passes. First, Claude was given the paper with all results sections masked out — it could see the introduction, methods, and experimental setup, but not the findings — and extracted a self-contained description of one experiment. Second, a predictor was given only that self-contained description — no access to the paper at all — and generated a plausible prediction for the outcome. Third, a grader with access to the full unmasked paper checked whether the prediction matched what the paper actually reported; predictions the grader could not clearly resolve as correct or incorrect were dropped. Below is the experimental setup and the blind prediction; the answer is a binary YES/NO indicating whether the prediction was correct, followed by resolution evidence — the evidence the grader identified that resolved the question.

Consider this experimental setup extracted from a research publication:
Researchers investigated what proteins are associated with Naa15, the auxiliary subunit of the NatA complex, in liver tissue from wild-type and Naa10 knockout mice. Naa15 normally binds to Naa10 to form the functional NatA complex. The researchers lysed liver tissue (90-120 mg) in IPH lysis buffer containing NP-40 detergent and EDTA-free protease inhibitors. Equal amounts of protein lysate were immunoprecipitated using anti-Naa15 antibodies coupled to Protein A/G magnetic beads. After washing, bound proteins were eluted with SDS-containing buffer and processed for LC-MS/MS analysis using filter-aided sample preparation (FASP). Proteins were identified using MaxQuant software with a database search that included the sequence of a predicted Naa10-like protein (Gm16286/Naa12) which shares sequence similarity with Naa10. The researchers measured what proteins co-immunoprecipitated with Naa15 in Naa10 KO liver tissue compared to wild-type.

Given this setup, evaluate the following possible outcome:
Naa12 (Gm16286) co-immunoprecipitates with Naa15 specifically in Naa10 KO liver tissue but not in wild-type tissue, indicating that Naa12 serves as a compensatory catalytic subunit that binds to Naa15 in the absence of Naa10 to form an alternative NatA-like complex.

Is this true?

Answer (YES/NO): NO